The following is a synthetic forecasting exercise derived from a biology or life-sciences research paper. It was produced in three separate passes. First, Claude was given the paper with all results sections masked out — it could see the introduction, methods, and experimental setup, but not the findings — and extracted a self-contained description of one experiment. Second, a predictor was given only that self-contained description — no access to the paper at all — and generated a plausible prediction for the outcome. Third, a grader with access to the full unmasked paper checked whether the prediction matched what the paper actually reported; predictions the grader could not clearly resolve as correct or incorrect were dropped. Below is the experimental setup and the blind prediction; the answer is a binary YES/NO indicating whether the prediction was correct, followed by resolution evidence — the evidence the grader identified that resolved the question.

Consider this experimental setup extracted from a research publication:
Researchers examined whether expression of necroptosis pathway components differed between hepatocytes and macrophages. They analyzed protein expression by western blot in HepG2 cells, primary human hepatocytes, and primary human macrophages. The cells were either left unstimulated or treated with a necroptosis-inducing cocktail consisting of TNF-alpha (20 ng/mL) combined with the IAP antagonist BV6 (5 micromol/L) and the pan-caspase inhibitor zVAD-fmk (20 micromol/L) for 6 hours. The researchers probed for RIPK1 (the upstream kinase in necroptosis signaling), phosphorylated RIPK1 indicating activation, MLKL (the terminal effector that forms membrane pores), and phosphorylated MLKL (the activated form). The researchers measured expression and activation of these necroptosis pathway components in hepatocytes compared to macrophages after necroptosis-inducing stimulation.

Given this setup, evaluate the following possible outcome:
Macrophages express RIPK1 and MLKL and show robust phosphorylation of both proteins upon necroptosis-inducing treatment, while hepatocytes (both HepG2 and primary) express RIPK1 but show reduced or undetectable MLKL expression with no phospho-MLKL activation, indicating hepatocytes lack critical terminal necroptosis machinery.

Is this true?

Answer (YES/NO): NO